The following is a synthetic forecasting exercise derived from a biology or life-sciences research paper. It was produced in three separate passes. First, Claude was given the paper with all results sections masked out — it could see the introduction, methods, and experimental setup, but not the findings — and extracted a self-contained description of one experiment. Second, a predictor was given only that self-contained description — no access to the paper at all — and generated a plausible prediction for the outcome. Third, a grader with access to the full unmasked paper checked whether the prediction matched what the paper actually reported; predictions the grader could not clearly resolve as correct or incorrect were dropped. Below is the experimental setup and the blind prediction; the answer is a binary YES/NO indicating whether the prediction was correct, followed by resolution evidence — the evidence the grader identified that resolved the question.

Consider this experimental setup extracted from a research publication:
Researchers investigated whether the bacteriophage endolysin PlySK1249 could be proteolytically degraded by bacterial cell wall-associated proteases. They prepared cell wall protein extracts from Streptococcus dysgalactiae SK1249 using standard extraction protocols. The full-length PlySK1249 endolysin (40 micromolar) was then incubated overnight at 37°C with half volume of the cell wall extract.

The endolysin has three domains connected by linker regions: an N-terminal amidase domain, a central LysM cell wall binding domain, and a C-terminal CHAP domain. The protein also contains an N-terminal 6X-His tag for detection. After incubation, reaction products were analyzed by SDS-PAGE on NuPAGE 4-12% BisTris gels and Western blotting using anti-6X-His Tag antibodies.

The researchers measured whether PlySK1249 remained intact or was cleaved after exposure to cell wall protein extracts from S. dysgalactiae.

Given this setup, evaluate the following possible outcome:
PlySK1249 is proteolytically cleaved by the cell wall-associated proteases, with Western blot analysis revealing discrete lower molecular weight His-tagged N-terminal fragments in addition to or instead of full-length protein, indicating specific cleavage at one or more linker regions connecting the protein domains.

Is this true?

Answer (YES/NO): NO